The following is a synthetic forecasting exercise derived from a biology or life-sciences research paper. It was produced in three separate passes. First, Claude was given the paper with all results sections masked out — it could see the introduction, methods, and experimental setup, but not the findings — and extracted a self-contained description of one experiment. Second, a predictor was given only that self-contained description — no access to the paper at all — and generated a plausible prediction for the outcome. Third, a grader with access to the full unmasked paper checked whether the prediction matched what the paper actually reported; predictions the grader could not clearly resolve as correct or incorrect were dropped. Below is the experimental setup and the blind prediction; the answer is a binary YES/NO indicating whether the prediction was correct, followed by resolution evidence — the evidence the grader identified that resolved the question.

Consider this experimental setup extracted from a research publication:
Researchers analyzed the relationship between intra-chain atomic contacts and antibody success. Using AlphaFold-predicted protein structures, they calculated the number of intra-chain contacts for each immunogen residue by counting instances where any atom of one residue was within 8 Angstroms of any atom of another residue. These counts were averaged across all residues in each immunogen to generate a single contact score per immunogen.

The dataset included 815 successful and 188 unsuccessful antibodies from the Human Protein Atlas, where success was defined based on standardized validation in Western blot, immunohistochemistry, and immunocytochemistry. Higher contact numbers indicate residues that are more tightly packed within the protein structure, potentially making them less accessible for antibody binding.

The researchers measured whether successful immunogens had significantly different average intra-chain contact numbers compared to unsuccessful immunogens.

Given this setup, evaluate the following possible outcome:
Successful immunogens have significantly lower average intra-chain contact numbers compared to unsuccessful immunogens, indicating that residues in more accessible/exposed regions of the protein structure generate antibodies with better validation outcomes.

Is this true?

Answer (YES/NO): NO